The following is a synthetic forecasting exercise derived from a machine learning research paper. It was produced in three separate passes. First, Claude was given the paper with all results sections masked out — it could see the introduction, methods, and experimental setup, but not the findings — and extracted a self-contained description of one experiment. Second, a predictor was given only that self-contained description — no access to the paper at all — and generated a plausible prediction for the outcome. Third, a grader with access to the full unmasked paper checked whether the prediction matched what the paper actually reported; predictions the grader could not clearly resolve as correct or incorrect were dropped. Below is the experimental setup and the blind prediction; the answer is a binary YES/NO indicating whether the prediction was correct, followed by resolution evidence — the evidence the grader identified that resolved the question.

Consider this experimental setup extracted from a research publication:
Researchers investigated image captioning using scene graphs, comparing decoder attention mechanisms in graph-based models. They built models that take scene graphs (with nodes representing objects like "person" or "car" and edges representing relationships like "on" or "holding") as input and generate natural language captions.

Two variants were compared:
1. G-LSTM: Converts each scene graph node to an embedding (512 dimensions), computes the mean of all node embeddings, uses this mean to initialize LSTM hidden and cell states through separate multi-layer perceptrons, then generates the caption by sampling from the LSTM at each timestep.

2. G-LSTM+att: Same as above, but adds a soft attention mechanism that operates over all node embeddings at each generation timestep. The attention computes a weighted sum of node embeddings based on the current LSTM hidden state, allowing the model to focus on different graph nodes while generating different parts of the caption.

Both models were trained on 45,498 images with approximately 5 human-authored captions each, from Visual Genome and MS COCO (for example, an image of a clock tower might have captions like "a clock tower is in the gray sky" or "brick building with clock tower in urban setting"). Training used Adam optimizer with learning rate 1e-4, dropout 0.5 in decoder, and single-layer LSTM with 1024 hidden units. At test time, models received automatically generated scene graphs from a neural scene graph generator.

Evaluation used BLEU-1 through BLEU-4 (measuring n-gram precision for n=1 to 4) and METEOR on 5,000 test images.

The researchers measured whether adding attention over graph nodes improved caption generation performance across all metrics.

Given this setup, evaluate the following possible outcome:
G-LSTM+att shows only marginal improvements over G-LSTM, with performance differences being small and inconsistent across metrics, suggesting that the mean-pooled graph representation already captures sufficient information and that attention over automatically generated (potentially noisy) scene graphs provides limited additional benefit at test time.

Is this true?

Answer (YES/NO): YES